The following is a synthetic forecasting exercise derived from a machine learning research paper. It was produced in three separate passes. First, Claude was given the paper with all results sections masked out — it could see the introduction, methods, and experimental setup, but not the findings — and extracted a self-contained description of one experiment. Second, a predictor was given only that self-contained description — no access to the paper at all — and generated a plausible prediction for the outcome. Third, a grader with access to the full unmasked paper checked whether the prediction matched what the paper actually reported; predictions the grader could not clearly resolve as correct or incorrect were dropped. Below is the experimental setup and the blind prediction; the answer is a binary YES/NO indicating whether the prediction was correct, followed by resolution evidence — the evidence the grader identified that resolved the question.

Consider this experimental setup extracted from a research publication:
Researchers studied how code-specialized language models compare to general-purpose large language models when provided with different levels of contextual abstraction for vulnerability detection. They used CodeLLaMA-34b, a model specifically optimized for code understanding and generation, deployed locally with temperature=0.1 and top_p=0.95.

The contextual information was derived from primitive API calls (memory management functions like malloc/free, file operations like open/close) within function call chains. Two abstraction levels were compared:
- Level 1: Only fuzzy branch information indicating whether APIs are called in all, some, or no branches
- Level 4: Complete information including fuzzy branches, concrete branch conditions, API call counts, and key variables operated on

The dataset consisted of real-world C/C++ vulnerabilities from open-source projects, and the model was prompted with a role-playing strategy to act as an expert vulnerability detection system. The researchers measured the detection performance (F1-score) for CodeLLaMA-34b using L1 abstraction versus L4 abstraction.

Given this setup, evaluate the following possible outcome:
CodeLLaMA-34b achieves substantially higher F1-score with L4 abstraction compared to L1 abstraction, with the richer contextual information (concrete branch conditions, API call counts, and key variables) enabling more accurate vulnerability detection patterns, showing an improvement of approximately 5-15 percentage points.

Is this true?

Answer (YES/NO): NO